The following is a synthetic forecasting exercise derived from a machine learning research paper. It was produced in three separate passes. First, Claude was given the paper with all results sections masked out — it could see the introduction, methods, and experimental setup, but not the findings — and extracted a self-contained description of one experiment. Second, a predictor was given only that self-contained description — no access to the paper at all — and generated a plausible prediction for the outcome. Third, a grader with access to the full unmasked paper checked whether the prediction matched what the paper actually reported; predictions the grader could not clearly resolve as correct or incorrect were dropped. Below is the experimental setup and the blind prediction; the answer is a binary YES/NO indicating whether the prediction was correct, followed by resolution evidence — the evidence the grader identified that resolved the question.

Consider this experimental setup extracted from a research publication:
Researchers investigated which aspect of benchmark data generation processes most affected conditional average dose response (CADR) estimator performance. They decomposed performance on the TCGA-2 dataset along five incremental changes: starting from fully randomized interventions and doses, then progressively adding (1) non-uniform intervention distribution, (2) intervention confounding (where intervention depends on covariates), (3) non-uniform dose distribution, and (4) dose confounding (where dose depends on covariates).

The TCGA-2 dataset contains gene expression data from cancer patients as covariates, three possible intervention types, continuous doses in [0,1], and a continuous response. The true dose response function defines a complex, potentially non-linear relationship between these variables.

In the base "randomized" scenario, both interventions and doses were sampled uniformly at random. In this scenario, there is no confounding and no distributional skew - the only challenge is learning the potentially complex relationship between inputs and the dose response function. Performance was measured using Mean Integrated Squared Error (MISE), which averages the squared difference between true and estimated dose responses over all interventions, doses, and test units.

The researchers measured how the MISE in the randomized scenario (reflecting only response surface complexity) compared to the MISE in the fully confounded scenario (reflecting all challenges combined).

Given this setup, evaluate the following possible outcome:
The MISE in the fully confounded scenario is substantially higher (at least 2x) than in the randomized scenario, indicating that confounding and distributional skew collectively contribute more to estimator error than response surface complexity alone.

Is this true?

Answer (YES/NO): NO